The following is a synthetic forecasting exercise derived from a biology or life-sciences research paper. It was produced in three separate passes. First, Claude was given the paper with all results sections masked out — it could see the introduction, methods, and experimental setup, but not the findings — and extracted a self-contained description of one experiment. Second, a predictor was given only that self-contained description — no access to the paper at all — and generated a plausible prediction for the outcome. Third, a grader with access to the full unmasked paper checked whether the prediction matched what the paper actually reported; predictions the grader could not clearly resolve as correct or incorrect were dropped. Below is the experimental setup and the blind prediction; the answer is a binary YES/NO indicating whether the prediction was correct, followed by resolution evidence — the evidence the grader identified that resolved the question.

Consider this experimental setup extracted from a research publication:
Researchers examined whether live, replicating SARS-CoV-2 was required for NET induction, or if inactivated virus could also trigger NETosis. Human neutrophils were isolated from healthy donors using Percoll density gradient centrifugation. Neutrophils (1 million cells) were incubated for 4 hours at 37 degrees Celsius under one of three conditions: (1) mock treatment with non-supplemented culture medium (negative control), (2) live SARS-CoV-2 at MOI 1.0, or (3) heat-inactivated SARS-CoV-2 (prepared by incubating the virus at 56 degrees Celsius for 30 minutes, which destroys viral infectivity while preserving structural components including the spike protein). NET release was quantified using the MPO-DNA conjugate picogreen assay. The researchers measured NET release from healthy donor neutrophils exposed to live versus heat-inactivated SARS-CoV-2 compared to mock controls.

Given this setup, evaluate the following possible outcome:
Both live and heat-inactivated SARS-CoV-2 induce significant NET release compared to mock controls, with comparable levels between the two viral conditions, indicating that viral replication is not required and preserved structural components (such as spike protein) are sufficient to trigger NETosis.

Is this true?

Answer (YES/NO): NO